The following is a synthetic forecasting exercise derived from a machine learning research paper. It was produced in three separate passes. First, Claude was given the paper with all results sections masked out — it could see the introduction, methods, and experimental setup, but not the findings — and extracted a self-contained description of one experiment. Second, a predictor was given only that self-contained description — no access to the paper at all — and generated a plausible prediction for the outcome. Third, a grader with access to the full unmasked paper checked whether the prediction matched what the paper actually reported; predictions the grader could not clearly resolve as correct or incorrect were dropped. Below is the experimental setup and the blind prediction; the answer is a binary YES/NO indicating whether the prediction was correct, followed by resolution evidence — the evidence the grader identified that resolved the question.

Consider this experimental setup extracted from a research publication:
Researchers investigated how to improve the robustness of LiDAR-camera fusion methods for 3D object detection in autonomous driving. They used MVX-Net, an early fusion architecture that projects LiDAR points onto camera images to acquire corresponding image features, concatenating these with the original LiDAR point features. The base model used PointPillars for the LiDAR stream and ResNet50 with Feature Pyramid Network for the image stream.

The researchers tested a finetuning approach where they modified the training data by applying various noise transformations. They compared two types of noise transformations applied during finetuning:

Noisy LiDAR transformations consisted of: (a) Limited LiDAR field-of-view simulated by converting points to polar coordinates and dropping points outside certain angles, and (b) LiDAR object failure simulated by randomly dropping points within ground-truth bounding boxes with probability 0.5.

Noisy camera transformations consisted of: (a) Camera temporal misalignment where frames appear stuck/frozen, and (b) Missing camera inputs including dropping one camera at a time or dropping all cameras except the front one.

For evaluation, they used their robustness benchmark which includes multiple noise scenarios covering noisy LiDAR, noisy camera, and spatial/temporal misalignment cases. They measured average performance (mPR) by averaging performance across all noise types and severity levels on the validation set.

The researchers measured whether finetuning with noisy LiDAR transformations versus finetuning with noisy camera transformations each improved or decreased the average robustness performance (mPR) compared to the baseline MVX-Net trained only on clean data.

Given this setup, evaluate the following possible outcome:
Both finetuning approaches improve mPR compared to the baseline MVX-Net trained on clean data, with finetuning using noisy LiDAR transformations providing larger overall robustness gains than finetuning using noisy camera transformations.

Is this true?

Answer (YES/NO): NO